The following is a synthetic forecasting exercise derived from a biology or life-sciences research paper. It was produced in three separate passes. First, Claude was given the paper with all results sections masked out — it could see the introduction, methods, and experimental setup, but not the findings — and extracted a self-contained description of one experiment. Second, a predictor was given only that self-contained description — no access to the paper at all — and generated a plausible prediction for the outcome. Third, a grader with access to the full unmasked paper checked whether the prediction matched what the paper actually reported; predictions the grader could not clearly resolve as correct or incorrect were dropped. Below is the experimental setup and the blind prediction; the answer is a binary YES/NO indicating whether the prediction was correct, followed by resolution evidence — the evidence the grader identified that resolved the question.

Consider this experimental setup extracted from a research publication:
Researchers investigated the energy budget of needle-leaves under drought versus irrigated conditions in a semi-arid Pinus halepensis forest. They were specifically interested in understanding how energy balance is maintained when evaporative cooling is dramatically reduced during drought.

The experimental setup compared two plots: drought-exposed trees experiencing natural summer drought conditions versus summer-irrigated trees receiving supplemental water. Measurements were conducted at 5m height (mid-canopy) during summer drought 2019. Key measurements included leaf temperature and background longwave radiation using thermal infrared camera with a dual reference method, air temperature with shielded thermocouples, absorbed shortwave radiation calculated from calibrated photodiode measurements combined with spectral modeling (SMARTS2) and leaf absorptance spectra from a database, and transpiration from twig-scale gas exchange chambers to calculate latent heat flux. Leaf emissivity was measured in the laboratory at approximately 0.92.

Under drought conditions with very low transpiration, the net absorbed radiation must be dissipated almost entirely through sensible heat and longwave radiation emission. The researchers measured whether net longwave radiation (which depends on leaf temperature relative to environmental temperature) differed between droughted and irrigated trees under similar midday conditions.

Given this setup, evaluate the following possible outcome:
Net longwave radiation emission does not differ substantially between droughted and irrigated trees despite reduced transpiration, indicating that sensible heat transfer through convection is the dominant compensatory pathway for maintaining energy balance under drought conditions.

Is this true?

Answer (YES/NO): NO